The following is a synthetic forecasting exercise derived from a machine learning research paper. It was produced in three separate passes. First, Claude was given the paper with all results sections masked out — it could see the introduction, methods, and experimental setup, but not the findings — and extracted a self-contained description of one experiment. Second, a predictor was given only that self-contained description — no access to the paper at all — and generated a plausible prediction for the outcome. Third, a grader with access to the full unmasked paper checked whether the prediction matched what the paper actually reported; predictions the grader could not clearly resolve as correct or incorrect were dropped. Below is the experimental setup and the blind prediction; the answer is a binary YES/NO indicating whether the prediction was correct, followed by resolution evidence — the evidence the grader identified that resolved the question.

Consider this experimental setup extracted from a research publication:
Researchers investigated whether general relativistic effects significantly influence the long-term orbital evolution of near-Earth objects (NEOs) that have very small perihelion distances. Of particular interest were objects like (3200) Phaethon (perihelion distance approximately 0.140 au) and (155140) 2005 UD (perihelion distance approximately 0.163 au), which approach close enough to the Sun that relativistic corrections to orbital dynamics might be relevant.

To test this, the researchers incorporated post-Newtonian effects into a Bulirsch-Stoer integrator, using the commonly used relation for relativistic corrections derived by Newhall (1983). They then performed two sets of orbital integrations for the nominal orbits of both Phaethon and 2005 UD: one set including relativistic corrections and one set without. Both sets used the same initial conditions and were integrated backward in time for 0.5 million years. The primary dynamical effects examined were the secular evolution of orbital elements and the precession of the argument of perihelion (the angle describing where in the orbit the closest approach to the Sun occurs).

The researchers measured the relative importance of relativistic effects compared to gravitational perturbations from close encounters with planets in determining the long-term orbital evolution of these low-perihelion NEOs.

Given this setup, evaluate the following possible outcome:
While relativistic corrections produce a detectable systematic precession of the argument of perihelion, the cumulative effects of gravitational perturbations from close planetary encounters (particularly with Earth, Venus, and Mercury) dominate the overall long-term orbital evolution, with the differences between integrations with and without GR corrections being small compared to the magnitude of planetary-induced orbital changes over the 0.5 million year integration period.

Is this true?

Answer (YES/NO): YES